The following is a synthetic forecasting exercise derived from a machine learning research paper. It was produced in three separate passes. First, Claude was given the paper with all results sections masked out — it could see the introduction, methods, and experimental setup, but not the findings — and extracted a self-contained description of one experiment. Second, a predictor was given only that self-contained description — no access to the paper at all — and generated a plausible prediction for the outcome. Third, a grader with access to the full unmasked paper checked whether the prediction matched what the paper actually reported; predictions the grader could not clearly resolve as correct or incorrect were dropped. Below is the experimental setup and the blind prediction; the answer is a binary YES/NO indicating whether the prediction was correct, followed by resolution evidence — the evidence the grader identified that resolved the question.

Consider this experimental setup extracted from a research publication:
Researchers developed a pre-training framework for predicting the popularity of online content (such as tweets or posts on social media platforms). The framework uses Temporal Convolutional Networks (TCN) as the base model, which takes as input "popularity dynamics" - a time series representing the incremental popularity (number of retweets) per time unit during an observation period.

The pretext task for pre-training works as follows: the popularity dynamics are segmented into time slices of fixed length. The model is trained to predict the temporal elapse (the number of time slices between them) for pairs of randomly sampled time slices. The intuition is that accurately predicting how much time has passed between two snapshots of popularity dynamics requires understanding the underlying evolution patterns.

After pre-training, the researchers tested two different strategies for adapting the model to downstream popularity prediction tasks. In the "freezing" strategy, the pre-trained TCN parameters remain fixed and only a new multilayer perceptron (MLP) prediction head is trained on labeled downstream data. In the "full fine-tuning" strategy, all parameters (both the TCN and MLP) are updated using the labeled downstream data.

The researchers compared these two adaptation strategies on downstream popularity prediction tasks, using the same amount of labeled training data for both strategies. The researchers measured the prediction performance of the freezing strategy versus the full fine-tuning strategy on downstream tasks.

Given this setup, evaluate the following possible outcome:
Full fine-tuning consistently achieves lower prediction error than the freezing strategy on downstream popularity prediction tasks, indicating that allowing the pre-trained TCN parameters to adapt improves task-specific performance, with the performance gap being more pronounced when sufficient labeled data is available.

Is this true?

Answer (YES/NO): NO